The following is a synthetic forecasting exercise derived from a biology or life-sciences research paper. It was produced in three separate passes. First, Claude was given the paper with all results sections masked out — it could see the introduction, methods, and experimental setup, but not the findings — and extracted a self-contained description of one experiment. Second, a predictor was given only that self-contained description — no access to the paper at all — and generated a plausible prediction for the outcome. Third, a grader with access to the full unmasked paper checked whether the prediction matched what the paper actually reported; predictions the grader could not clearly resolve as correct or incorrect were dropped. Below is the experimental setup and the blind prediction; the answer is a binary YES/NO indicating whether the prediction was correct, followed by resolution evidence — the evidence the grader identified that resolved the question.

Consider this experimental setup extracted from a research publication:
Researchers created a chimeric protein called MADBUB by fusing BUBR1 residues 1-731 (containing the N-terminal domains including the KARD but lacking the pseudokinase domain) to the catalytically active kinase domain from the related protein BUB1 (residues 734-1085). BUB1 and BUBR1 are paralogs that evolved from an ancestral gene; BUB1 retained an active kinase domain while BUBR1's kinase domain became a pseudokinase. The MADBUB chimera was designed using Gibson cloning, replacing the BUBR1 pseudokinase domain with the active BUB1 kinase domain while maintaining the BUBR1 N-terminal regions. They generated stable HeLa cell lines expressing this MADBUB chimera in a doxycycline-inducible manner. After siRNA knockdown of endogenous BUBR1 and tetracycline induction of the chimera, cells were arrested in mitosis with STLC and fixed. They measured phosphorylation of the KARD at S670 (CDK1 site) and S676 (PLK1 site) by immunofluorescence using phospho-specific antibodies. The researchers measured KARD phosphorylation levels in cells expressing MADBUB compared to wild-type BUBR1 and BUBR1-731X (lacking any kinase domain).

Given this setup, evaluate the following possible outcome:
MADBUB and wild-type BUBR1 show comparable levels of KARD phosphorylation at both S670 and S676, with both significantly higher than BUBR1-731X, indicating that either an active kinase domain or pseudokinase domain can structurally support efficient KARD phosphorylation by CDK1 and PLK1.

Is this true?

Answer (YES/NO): NO